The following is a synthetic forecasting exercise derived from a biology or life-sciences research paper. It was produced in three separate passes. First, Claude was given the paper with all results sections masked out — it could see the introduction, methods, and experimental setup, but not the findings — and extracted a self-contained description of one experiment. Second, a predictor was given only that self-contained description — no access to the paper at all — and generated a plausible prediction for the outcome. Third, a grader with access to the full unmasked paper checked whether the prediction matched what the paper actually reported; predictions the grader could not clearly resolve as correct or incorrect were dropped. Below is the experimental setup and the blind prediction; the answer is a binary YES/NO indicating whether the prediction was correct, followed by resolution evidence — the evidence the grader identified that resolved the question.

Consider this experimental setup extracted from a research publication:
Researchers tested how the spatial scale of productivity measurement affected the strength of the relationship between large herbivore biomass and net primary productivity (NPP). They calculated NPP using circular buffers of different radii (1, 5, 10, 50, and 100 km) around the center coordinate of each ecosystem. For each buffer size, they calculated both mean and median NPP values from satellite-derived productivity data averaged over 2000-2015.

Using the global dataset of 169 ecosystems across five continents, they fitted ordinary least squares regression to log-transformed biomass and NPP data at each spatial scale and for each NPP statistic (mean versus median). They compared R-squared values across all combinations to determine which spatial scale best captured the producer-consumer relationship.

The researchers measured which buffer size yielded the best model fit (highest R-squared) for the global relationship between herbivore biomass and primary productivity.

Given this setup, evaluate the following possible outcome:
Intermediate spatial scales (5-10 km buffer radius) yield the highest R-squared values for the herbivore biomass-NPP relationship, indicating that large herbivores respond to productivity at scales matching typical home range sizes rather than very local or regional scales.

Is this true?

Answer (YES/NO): NO